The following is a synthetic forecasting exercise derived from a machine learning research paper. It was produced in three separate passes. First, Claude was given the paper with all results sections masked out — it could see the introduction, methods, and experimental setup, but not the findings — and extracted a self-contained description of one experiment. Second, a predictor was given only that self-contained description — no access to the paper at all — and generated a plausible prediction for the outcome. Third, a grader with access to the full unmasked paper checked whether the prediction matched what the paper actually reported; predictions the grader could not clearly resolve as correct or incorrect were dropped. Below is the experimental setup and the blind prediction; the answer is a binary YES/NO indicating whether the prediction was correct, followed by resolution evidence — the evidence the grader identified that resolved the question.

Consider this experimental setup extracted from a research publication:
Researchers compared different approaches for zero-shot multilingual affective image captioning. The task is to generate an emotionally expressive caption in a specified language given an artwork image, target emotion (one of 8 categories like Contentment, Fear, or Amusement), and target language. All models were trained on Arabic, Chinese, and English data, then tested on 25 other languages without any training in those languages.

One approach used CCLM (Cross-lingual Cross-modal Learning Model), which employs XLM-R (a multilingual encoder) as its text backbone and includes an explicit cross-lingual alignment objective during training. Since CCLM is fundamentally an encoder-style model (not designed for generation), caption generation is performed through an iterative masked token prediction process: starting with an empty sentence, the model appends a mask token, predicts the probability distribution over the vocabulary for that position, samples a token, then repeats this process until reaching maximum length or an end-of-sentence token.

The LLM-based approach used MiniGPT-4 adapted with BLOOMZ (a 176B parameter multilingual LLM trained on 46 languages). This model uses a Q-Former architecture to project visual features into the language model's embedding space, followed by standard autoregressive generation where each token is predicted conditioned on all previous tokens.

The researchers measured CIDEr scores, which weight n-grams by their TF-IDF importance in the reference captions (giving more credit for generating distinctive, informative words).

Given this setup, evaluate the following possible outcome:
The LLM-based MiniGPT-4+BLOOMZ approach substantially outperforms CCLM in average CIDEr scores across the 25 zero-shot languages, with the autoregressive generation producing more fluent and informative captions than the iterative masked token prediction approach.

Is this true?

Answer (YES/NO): YES